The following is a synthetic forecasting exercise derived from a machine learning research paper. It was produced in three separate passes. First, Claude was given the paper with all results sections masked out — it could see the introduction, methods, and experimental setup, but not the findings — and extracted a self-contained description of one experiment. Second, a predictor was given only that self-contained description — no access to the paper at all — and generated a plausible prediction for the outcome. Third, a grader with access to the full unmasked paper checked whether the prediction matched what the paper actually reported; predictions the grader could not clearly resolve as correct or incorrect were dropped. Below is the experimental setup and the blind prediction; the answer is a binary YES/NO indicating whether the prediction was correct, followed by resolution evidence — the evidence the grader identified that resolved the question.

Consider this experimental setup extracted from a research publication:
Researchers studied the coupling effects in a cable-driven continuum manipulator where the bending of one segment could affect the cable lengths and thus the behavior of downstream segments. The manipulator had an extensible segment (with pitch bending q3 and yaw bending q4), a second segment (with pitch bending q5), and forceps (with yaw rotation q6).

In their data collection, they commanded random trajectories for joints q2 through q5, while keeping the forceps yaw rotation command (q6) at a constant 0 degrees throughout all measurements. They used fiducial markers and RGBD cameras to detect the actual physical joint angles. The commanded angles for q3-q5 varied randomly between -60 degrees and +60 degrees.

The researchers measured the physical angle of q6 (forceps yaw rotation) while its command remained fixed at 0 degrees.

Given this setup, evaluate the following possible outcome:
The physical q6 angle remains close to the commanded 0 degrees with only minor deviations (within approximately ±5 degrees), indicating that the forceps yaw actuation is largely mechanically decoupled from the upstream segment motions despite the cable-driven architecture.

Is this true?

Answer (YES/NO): NO